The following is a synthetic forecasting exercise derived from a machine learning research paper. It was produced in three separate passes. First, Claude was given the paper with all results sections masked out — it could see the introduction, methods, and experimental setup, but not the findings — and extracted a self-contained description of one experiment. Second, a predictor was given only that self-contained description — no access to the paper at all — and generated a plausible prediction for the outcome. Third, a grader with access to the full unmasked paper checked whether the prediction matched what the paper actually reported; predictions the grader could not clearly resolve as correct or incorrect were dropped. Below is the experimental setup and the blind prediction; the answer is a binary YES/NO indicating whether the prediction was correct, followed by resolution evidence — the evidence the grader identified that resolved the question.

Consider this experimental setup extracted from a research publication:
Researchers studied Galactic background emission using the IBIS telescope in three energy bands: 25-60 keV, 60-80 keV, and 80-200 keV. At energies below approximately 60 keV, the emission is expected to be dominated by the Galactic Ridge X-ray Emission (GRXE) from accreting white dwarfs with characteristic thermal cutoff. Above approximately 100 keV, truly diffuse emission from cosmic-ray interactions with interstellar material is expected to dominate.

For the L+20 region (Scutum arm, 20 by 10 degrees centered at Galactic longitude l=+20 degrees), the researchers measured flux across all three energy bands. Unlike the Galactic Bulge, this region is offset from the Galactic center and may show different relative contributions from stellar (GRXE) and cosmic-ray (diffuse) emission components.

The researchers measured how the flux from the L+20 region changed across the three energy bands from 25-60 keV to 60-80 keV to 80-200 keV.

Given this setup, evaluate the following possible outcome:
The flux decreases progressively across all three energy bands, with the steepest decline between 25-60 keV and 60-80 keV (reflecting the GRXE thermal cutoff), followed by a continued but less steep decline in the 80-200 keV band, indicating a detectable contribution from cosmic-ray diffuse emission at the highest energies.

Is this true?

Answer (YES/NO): NO